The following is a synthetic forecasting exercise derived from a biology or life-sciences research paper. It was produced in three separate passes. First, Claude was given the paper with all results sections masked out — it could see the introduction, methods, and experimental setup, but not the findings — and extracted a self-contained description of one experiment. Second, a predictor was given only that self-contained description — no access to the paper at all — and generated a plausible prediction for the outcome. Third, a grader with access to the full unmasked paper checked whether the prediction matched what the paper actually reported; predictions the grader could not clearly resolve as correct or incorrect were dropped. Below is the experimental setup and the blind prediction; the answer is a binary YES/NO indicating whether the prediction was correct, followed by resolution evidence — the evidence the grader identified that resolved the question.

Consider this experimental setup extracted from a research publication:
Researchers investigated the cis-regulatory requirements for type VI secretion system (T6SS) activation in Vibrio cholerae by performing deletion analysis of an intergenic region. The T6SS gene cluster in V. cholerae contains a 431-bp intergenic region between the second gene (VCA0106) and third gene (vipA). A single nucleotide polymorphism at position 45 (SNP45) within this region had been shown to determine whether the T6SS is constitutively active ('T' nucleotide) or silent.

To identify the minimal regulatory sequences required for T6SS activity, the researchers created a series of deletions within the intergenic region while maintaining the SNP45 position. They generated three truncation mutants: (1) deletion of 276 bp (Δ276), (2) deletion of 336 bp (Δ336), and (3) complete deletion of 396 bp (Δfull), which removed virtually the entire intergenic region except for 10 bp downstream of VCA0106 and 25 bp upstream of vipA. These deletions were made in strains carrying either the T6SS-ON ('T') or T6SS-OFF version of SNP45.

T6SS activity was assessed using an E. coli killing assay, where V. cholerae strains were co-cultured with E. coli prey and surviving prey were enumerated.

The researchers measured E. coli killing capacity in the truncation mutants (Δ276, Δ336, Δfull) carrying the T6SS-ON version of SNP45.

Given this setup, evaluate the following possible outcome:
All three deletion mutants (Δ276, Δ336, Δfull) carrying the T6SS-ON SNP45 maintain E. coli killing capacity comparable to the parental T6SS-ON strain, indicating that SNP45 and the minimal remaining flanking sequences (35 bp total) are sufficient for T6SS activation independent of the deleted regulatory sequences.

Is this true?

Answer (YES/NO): NO